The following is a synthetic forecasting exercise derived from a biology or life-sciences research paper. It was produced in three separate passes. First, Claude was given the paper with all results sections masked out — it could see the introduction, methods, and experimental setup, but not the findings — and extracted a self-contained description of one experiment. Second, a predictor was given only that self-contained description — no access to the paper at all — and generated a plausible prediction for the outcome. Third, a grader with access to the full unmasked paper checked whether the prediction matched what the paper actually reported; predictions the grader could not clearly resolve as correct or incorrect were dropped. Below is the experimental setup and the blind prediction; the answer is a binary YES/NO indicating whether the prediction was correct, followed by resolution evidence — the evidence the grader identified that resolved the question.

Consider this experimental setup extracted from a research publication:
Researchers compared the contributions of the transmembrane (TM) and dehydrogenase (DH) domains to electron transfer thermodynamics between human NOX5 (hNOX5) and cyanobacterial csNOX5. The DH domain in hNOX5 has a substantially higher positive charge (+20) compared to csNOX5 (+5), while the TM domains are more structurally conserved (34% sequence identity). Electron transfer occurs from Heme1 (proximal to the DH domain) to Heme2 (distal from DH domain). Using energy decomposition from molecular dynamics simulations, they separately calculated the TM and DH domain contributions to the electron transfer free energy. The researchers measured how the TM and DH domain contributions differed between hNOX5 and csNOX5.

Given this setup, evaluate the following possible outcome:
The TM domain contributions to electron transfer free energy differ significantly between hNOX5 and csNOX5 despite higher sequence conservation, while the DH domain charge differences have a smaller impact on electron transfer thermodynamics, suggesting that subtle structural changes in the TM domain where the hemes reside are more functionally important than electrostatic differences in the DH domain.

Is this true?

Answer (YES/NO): NO